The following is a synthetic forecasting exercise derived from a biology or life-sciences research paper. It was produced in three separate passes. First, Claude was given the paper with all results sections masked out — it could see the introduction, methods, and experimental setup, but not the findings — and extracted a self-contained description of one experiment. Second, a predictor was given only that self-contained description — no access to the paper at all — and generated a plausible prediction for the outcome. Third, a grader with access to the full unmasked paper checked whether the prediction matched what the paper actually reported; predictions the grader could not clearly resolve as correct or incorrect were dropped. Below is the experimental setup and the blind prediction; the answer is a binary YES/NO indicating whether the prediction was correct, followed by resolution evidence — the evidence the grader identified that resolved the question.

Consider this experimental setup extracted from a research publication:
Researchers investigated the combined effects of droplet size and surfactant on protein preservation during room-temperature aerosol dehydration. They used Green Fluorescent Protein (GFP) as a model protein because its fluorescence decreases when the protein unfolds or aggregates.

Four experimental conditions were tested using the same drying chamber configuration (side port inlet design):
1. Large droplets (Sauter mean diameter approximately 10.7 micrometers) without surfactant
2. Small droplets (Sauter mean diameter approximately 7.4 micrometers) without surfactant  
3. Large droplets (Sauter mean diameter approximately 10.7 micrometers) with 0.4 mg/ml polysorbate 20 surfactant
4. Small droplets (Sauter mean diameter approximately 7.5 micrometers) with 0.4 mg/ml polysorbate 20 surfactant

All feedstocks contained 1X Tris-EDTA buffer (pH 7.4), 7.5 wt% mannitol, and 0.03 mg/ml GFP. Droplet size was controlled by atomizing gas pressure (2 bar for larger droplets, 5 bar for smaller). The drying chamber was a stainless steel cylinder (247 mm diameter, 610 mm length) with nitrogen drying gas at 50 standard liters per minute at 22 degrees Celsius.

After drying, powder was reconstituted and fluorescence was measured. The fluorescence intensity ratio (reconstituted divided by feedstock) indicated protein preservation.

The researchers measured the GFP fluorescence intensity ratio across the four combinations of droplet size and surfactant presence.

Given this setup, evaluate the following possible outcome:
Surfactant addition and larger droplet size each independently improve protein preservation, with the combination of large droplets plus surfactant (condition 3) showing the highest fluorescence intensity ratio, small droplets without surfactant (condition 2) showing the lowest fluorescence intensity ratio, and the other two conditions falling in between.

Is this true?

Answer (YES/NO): NO